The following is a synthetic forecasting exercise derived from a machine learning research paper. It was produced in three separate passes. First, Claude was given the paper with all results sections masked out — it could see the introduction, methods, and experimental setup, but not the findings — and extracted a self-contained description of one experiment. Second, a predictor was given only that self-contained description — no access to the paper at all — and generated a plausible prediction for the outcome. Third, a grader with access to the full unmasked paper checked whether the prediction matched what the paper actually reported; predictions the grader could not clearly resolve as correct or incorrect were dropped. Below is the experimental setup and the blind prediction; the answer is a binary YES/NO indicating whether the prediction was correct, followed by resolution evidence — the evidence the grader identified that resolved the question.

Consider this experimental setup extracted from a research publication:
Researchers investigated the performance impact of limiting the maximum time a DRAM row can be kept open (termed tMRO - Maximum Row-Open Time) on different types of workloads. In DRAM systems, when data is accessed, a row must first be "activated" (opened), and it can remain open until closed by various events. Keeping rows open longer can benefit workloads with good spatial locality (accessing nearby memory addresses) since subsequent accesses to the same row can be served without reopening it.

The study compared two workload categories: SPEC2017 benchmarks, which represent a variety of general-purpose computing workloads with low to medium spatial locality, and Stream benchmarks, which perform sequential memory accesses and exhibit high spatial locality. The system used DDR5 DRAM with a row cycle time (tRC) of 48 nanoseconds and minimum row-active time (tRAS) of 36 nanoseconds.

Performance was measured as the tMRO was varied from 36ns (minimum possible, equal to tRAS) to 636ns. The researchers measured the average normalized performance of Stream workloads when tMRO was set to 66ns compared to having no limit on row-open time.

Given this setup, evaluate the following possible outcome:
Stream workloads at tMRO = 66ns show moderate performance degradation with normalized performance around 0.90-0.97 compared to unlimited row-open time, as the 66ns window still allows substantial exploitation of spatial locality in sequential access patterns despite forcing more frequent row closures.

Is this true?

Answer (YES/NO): YES